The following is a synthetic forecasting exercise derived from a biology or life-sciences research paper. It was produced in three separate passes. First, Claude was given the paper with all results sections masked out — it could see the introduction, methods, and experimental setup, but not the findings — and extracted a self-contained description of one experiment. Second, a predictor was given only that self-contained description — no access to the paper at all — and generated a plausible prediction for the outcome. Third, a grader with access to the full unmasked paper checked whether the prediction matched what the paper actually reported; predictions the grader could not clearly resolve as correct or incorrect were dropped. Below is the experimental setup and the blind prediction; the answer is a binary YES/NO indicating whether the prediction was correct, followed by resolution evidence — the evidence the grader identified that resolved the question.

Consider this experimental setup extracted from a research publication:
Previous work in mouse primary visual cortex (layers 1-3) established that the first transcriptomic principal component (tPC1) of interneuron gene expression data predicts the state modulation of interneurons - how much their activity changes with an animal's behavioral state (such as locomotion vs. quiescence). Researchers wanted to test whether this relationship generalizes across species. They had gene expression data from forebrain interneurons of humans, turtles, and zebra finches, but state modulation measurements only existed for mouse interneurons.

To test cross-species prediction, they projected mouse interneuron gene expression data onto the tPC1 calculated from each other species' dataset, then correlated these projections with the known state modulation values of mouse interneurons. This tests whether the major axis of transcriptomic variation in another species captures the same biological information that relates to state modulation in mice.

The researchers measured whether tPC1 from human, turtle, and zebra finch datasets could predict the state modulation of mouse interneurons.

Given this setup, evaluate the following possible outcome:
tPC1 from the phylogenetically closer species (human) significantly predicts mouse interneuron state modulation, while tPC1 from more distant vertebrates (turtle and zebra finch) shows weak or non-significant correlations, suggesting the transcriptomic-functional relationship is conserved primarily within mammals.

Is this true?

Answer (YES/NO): YES